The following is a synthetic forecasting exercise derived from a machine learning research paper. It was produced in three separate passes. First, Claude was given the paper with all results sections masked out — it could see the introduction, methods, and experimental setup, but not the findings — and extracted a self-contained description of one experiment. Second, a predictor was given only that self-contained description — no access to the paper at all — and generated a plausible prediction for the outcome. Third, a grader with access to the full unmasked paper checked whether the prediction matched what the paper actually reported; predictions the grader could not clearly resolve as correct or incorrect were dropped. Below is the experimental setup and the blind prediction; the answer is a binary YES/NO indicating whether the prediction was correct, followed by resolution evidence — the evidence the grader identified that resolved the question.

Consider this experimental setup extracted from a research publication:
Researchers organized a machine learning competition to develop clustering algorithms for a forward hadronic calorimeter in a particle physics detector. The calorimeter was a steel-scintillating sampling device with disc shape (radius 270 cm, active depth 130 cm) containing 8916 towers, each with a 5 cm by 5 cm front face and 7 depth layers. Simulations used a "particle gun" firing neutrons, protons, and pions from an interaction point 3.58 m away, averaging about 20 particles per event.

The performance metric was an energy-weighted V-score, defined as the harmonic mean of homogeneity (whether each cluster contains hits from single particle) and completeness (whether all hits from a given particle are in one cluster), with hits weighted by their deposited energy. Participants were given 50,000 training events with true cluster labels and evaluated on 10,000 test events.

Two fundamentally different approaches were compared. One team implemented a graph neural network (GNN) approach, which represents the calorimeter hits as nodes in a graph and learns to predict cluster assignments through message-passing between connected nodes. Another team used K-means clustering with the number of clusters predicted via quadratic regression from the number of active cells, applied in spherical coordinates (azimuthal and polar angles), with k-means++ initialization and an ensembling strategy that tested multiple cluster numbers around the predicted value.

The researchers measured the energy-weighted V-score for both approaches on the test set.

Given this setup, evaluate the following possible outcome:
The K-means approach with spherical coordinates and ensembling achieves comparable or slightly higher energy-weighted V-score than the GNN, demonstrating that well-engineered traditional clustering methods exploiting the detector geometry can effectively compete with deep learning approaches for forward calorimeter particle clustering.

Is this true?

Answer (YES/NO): YES